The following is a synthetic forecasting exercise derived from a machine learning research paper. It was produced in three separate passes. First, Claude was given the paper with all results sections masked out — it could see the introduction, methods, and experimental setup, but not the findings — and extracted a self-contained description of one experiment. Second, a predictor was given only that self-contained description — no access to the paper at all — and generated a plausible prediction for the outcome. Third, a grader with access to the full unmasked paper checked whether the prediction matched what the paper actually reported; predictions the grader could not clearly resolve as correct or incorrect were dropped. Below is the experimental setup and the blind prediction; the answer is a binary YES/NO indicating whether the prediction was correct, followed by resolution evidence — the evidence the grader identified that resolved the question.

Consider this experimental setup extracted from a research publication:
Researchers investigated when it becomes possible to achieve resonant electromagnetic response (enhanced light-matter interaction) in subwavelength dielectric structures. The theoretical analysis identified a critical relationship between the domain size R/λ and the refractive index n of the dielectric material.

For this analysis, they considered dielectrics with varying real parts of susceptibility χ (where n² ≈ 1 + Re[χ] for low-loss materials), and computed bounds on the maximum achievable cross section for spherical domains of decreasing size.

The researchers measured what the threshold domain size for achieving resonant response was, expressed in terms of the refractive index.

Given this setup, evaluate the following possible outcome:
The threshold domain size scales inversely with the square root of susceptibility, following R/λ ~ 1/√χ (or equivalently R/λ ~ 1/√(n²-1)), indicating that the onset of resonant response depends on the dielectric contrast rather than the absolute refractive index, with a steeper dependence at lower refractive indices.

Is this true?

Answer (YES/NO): NO